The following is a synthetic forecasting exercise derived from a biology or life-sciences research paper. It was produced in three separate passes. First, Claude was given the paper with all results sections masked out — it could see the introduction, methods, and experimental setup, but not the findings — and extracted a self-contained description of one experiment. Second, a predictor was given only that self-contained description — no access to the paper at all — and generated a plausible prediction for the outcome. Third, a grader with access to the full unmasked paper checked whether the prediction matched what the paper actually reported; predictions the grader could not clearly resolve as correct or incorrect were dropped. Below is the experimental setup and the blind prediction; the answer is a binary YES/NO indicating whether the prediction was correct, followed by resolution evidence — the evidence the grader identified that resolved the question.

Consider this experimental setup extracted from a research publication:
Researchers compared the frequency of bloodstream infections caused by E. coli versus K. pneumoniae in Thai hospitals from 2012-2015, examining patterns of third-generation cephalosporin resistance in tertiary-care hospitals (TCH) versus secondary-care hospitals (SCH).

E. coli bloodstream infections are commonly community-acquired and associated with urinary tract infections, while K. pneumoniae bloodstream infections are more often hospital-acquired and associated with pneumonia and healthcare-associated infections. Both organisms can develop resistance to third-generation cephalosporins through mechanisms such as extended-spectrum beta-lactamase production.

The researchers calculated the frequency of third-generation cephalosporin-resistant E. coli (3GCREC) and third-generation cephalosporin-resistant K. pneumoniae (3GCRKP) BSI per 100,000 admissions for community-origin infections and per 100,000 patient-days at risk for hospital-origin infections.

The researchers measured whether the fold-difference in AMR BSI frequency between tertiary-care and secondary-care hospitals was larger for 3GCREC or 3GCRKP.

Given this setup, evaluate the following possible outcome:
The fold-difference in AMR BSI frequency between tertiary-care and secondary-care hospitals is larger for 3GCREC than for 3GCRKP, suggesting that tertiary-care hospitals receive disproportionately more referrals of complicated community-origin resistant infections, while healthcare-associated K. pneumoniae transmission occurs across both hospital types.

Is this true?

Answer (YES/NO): NO